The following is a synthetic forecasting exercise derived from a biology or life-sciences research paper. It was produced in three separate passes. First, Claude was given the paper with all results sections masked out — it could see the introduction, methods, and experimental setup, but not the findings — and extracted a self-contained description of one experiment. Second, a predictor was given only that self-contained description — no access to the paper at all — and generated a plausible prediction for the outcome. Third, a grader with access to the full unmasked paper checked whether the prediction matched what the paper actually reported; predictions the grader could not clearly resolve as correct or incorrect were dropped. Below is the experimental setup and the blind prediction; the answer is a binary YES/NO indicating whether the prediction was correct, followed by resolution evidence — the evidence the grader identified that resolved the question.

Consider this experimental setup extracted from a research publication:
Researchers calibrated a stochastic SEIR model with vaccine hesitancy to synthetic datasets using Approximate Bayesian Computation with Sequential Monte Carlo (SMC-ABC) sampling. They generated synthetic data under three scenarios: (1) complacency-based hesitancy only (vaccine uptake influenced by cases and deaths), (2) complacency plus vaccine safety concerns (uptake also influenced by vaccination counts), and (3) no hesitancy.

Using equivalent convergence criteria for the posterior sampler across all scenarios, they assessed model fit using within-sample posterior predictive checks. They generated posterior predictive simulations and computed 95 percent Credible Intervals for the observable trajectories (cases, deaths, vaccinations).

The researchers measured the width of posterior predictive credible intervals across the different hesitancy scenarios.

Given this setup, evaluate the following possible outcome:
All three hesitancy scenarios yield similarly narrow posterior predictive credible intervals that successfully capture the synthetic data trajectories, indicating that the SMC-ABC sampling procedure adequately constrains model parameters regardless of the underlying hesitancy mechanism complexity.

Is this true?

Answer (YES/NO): NO